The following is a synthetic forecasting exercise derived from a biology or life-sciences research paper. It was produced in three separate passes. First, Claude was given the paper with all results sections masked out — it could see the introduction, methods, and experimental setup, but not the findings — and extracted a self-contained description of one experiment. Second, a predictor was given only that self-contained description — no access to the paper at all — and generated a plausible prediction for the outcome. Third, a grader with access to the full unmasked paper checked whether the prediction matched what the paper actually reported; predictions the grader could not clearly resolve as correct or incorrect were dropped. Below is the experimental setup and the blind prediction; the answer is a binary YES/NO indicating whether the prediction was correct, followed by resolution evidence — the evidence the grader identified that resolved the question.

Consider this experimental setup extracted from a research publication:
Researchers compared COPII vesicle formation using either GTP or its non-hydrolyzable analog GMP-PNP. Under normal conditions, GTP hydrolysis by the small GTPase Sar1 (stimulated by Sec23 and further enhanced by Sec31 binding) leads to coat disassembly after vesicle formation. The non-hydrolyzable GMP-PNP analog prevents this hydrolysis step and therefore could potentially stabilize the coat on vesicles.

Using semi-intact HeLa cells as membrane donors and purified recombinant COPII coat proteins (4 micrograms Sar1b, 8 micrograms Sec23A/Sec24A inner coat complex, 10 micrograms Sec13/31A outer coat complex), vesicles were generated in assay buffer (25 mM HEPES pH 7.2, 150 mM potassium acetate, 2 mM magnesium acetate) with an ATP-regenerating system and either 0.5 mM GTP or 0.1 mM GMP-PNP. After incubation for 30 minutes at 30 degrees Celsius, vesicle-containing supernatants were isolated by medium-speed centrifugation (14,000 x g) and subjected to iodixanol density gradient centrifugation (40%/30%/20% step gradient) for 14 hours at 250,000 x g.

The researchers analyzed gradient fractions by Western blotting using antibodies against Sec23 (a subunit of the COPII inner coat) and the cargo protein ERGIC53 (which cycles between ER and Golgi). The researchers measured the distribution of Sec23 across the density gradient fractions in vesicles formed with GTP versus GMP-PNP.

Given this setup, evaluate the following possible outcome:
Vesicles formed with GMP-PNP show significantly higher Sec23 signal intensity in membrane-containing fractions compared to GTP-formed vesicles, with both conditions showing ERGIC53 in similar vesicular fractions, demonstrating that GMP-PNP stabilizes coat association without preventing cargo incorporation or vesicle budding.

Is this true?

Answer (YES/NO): YES